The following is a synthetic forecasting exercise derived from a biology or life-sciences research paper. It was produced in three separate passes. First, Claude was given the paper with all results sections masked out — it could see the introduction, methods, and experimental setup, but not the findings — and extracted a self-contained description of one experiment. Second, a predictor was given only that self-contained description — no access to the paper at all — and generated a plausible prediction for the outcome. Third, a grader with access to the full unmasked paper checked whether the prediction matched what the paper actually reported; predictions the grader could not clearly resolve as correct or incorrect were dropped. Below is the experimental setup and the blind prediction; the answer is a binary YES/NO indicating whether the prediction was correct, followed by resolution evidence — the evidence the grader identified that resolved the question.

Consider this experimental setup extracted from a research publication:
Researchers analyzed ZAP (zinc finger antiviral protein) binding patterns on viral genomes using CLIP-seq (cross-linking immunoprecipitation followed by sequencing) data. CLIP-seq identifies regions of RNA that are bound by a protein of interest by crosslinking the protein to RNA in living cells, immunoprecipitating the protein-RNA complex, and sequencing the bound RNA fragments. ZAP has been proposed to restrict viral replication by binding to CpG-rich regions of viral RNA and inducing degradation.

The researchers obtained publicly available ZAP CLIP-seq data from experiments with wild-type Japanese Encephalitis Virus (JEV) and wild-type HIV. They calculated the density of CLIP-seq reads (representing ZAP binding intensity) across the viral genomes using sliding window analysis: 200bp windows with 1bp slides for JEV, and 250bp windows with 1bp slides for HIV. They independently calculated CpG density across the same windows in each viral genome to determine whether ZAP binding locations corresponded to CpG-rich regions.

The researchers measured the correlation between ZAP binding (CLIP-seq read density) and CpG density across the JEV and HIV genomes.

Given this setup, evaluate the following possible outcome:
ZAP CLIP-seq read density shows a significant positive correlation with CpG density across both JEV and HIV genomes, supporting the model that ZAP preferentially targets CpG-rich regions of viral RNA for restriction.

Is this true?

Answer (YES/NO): NO